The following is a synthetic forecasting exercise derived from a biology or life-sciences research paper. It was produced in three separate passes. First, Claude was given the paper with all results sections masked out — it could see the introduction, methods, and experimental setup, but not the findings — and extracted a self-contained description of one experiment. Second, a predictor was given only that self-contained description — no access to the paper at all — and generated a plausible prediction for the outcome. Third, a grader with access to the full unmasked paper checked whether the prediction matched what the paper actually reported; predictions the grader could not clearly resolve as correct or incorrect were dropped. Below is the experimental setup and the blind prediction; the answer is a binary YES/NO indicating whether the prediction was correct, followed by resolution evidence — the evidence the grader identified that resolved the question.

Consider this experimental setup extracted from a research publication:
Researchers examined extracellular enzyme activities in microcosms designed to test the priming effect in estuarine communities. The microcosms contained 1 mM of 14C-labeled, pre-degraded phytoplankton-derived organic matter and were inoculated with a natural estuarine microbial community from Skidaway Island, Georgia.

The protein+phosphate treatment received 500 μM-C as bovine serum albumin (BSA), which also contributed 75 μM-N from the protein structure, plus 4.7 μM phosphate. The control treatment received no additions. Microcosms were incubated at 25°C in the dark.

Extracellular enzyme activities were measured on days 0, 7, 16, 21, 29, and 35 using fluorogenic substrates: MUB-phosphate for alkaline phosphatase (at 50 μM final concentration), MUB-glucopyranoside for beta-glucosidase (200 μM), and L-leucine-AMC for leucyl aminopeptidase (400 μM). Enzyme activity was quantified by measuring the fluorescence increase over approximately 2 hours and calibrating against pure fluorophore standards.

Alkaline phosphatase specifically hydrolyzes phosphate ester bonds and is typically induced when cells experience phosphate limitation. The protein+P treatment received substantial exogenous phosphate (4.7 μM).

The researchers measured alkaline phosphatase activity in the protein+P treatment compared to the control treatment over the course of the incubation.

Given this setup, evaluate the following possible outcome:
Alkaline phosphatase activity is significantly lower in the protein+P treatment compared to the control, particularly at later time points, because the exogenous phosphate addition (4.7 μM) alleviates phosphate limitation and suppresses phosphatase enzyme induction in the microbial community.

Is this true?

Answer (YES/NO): NO